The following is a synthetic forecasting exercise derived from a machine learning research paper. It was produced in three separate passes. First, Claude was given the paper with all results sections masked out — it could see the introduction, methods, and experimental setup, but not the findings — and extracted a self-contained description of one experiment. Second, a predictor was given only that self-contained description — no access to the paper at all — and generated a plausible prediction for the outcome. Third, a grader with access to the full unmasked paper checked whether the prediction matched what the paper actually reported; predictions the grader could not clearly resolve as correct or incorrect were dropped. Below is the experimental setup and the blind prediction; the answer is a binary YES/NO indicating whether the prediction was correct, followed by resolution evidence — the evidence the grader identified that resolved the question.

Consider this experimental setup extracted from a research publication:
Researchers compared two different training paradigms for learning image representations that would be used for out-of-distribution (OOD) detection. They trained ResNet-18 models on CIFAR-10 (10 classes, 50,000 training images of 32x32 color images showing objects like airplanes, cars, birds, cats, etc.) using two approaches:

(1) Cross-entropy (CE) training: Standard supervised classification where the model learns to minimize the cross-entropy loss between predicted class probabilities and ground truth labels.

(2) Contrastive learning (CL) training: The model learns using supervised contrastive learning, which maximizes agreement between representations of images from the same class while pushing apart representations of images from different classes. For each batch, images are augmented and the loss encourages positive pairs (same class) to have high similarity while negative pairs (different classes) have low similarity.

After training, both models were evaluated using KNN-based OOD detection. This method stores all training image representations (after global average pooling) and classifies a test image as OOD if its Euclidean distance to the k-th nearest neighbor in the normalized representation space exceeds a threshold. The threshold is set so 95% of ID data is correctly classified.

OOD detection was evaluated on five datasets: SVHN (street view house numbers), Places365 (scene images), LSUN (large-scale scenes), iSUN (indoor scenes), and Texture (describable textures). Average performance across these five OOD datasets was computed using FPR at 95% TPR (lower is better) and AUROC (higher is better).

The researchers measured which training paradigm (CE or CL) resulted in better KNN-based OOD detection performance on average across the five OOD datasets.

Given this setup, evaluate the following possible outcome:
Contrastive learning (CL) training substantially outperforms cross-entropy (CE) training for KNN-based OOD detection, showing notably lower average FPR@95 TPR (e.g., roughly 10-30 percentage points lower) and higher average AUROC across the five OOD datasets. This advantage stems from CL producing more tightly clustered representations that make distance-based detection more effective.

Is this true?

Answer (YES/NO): YES